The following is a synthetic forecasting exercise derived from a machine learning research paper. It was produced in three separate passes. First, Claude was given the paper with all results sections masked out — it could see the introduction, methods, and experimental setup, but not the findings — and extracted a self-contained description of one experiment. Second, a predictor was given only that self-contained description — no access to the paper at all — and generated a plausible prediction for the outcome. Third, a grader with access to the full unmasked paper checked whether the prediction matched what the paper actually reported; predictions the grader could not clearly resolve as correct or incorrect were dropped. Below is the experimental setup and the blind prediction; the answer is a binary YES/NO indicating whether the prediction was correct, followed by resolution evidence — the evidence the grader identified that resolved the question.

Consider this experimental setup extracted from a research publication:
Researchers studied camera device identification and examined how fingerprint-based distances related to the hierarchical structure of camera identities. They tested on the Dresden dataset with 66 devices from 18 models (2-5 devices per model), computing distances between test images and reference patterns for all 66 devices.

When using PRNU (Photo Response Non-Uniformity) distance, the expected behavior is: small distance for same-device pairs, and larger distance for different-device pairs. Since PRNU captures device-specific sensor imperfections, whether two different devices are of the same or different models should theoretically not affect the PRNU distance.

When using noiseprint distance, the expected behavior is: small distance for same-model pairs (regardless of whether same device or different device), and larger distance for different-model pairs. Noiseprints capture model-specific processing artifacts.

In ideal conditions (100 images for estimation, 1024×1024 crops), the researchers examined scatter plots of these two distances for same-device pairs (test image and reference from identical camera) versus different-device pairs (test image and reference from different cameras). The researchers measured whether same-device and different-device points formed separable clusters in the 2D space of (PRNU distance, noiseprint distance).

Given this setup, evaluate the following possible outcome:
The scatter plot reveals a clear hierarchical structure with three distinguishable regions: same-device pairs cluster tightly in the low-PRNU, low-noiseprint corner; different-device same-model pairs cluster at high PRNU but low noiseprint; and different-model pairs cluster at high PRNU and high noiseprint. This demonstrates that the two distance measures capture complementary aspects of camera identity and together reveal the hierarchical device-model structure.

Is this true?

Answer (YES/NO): NO